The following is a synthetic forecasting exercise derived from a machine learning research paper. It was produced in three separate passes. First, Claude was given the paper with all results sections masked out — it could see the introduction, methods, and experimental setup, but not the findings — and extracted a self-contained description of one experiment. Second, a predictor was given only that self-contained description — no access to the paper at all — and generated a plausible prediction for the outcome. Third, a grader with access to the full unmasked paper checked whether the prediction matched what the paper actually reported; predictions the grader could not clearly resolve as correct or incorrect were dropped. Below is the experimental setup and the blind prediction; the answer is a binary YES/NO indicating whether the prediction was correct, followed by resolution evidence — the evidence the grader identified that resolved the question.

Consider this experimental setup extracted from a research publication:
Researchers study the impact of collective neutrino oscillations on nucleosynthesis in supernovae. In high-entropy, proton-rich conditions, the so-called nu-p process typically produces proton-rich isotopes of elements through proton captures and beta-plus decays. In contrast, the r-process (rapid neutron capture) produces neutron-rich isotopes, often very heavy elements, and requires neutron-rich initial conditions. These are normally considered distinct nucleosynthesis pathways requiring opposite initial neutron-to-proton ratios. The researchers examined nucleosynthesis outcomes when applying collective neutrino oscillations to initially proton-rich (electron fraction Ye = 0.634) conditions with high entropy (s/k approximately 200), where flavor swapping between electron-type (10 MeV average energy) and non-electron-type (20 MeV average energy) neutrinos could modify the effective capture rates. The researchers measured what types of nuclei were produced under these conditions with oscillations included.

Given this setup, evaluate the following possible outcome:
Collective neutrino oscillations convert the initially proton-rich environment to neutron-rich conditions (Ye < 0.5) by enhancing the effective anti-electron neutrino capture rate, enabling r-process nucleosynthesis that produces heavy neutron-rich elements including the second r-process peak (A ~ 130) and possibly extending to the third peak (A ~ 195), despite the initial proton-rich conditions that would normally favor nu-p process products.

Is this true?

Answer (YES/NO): NO